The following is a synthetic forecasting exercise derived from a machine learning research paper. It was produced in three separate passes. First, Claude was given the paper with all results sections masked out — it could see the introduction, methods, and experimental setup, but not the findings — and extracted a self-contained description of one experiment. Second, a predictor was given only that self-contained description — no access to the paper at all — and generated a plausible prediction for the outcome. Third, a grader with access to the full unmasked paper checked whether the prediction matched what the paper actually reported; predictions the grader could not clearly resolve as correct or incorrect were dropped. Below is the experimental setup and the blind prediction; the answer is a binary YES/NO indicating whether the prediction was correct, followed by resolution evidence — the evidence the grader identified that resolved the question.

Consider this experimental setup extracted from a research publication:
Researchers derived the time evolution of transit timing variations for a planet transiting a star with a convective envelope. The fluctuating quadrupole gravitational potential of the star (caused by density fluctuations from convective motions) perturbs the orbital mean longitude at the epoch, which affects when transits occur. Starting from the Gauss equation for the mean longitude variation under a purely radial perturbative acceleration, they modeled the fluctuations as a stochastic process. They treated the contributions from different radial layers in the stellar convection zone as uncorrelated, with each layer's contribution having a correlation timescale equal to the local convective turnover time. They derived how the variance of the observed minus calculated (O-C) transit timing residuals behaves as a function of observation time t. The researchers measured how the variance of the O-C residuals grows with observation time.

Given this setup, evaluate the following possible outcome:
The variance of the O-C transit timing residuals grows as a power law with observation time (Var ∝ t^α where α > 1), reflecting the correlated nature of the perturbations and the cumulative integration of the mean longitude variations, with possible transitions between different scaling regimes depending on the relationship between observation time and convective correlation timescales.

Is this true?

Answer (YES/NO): NO